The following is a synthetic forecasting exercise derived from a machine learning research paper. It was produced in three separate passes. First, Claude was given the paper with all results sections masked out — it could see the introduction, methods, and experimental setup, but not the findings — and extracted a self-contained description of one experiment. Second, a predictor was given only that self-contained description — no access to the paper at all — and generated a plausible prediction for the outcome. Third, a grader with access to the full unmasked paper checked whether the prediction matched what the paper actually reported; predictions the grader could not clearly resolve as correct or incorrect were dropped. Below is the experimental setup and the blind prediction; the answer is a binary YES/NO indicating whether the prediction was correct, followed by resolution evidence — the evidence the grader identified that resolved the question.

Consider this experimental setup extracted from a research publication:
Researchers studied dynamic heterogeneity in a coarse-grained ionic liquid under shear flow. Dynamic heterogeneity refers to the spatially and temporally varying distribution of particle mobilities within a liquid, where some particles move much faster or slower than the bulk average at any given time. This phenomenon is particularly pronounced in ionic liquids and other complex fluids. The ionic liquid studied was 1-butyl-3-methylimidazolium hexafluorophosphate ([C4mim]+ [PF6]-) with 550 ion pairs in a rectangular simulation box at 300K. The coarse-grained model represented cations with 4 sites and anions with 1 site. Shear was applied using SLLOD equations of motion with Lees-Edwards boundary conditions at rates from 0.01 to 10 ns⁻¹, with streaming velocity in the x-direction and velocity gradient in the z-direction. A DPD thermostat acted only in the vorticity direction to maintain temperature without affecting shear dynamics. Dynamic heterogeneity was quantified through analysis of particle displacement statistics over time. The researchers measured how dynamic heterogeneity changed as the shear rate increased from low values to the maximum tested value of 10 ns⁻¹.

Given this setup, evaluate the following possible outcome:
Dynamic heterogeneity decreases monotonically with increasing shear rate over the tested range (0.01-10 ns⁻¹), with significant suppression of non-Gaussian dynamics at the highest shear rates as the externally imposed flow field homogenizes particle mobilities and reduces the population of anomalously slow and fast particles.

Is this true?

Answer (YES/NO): NO